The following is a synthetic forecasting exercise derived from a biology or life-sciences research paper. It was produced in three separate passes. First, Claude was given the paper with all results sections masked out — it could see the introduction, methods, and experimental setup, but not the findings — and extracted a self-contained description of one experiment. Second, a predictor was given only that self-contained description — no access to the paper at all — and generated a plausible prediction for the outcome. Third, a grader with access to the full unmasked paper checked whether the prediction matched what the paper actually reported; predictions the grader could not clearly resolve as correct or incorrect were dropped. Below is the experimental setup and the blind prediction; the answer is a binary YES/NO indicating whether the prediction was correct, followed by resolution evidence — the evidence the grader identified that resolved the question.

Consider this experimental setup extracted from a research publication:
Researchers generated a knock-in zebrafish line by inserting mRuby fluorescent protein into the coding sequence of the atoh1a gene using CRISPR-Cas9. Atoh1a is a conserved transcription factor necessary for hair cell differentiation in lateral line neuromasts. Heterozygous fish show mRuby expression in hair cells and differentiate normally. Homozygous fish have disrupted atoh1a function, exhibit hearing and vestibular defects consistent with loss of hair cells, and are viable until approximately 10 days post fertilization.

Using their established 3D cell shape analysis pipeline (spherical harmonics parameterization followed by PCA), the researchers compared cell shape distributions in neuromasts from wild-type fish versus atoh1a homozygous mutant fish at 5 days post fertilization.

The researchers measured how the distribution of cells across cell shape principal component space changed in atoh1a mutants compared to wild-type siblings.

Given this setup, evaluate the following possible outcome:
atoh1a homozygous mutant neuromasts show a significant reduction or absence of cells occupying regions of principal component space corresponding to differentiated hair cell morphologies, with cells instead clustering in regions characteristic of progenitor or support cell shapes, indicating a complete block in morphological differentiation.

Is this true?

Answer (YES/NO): YES